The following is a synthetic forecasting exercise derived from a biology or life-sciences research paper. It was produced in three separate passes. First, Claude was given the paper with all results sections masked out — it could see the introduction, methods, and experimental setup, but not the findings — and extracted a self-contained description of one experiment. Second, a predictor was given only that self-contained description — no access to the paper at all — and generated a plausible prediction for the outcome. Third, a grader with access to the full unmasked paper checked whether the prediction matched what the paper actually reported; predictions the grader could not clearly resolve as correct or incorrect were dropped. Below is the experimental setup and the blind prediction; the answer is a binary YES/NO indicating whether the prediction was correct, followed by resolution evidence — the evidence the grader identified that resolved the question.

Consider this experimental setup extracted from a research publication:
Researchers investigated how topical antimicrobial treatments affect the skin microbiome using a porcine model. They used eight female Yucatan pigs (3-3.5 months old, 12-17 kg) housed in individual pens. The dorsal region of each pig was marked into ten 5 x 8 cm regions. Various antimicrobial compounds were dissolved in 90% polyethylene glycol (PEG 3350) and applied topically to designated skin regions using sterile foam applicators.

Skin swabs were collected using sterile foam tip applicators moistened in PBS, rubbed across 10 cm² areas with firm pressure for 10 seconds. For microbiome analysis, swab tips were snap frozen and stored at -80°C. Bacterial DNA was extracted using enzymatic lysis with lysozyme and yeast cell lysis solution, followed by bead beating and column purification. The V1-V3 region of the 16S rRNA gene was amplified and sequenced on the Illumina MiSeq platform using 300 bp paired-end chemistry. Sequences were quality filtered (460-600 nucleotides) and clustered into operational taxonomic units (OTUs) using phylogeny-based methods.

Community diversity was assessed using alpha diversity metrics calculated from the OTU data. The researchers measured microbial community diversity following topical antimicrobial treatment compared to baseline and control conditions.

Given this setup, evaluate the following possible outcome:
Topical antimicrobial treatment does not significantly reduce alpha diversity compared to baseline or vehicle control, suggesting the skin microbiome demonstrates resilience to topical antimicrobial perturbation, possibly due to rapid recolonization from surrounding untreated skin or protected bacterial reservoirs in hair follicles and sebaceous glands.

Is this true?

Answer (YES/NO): YES